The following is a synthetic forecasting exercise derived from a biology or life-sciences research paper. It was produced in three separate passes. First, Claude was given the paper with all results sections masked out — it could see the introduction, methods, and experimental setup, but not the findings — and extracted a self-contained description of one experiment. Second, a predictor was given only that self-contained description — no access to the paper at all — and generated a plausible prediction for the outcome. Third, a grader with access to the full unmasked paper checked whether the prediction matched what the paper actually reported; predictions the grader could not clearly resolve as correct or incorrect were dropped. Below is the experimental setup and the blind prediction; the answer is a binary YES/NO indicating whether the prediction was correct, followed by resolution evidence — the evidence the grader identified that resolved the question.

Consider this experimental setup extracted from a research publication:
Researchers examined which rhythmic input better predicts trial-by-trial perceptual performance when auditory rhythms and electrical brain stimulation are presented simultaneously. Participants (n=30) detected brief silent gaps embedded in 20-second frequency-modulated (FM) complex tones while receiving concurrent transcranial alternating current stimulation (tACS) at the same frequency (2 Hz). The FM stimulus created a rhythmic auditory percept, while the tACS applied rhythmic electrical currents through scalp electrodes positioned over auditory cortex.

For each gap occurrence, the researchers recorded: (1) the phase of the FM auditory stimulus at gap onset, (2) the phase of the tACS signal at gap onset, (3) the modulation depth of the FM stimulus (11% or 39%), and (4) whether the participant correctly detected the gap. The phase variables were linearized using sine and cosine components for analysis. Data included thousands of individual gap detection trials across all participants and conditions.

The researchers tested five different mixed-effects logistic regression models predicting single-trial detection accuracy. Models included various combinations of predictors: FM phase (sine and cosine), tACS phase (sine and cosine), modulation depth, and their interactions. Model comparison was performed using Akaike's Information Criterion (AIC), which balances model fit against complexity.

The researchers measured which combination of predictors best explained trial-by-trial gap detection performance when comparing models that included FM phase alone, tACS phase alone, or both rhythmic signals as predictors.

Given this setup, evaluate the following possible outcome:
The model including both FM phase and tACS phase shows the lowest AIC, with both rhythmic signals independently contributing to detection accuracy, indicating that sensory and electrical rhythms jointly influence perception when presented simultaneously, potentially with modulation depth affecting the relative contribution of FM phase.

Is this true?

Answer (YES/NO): NO